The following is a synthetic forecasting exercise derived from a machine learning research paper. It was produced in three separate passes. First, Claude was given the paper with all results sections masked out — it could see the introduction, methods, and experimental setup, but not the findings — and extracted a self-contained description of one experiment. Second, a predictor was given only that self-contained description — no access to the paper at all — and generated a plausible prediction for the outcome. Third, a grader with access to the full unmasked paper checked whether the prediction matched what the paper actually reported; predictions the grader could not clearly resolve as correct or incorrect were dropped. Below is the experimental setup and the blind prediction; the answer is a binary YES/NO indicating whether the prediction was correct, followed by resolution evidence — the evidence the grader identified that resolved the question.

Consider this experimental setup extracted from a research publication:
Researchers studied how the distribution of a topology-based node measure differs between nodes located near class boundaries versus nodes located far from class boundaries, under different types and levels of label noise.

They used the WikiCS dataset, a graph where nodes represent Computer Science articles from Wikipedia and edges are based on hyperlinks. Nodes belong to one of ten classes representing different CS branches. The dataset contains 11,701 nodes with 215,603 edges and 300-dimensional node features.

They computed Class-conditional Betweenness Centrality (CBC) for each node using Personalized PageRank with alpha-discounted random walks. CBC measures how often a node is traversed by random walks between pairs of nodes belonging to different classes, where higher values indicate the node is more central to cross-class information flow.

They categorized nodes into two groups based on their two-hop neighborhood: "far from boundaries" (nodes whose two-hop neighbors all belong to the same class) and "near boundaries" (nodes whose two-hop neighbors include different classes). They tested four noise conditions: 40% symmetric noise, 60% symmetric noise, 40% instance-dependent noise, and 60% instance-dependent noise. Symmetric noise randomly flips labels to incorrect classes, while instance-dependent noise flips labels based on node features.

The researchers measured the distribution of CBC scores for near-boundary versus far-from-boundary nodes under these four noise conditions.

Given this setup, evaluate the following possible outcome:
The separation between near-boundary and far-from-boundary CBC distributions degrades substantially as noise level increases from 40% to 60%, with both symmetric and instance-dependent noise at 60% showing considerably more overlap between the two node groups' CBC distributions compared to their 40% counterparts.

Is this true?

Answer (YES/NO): NO